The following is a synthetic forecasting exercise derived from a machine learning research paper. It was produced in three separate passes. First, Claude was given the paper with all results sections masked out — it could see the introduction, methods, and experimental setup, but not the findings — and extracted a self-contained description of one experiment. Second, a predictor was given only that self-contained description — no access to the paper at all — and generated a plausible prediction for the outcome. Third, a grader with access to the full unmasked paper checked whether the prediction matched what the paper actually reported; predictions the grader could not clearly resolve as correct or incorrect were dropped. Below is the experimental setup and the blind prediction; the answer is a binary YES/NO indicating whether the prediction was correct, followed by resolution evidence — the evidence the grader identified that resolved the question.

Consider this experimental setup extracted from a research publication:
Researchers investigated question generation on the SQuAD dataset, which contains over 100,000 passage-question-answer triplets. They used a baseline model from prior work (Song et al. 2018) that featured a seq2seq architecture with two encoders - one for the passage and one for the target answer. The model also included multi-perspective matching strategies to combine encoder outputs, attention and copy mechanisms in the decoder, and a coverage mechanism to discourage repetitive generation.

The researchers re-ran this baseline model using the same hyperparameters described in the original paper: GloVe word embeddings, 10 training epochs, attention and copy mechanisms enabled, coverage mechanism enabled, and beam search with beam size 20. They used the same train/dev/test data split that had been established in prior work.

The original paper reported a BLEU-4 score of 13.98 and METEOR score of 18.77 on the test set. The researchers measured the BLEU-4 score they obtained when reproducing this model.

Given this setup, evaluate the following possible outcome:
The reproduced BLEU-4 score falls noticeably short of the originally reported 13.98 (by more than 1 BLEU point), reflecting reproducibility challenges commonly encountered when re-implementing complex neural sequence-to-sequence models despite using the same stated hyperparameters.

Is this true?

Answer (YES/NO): NO